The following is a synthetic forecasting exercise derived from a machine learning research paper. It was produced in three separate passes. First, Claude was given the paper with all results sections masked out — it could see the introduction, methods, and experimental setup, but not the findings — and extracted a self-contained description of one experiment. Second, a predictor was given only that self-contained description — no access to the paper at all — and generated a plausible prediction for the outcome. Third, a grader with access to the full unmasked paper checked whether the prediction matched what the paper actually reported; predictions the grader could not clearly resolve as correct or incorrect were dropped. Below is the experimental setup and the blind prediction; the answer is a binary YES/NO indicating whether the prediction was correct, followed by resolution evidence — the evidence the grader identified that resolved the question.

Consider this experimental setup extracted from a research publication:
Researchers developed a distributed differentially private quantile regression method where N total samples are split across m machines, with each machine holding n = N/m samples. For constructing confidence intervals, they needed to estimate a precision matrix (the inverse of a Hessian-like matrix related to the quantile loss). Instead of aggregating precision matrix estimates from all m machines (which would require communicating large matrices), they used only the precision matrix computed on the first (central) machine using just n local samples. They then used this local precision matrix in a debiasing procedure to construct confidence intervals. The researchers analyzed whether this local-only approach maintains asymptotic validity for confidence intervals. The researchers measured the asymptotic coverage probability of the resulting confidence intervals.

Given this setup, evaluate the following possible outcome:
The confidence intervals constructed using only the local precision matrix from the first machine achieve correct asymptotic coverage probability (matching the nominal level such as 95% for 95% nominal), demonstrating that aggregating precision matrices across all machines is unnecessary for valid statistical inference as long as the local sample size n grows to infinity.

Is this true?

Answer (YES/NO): YES